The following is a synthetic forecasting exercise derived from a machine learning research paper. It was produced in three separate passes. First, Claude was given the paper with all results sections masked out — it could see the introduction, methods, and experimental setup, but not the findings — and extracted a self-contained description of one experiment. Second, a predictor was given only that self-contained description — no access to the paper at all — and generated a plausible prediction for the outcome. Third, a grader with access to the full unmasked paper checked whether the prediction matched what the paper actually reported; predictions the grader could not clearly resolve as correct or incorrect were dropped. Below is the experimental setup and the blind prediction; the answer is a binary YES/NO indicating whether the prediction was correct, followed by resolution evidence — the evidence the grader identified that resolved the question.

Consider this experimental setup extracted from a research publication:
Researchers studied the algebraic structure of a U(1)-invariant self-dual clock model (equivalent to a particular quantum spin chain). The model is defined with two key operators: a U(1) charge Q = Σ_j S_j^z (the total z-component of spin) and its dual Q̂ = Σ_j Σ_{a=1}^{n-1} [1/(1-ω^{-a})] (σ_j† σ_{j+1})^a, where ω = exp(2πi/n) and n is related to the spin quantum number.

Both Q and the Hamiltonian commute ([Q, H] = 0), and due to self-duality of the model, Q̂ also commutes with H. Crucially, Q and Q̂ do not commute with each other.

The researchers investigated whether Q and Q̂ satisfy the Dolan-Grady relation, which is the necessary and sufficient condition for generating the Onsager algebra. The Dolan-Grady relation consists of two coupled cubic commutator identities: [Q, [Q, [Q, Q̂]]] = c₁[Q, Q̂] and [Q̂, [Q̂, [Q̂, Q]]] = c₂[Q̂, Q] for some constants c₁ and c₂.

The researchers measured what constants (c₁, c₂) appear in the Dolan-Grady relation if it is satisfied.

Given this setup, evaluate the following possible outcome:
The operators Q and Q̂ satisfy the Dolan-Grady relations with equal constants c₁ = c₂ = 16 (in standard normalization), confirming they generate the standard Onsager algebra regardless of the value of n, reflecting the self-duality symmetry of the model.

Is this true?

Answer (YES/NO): YES